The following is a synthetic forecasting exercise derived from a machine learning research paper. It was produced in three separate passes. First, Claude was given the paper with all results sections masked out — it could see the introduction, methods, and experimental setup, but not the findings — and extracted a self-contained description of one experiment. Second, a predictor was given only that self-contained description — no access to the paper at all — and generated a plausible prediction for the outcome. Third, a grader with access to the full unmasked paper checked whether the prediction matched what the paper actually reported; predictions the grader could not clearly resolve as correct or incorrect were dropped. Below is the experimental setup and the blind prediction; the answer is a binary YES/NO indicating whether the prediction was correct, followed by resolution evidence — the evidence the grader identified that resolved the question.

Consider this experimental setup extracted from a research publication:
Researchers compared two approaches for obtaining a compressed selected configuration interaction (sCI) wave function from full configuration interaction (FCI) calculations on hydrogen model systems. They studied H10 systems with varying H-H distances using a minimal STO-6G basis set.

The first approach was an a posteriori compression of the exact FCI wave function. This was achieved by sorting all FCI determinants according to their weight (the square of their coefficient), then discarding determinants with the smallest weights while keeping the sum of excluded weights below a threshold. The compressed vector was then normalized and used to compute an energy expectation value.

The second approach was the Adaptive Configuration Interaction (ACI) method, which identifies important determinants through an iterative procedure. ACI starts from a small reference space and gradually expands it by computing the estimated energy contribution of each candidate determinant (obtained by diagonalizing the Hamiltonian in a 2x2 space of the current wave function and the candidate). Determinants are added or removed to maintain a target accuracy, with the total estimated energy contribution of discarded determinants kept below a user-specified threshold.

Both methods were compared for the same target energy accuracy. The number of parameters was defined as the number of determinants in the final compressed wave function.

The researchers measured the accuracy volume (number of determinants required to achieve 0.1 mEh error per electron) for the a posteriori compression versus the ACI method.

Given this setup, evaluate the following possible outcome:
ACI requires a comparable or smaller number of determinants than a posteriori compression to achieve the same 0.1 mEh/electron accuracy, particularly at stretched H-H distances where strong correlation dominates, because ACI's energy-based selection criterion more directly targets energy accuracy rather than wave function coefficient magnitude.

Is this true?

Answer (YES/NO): NO